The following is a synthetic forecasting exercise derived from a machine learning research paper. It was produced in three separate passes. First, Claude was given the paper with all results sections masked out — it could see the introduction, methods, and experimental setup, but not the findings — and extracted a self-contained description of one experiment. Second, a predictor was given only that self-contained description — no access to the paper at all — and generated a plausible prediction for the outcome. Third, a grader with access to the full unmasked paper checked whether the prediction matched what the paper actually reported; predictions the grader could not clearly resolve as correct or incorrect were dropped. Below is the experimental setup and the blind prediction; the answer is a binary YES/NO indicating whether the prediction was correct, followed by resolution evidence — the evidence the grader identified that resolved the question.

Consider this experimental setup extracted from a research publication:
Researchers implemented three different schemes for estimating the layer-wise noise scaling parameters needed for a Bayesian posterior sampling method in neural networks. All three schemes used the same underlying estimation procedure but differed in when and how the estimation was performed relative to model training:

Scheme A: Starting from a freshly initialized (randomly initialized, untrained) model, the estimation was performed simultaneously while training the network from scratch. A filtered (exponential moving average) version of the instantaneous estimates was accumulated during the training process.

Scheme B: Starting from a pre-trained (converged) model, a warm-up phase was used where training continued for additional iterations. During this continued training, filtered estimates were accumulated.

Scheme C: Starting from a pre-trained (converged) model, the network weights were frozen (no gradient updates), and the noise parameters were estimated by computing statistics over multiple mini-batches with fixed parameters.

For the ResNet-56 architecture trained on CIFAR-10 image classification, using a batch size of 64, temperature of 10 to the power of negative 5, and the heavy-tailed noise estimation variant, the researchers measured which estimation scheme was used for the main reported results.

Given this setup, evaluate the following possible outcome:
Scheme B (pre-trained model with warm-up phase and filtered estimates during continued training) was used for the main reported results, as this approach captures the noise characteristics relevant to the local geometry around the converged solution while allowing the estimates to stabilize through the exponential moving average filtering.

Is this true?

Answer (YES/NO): NO